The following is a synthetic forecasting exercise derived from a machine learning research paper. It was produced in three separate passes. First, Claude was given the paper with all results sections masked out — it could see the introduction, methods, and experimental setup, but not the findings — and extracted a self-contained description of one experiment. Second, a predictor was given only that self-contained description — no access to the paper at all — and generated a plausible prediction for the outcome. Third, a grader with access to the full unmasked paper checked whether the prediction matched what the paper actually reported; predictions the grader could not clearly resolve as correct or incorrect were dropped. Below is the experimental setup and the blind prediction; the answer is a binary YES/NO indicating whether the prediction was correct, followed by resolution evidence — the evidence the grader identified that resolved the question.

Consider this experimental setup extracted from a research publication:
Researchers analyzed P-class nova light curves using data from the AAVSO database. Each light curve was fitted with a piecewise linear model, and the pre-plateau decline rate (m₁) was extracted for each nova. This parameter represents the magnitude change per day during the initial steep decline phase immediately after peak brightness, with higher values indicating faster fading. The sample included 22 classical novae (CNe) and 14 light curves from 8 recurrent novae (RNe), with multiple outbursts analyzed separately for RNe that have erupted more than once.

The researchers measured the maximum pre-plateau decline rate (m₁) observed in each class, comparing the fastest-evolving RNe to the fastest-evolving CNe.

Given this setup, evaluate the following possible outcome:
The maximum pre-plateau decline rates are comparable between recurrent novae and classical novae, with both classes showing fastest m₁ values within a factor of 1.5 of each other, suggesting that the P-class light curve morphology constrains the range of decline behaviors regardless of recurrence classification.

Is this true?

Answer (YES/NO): NO